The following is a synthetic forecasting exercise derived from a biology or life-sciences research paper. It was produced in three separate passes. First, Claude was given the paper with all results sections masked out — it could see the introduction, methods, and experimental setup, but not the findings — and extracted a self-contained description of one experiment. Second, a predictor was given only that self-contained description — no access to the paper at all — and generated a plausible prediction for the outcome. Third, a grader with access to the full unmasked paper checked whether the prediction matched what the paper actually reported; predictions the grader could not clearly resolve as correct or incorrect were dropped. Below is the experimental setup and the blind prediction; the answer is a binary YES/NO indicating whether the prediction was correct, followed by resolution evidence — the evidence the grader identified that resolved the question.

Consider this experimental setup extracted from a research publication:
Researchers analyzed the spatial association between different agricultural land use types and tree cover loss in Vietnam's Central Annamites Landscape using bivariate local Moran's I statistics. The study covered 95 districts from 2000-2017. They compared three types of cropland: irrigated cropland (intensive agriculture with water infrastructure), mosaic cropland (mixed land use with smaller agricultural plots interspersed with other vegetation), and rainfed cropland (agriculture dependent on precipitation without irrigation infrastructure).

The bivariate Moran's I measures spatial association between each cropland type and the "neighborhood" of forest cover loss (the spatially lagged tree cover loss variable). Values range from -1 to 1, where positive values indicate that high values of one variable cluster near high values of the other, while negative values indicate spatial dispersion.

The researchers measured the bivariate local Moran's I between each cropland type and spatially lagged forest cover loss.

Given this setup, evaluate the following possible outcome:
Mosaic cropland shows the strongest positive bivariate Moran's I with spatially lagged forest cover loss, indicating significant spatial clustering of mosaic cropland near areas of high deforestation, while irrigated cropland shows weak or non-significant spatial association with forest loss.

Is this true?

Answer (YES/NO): YES